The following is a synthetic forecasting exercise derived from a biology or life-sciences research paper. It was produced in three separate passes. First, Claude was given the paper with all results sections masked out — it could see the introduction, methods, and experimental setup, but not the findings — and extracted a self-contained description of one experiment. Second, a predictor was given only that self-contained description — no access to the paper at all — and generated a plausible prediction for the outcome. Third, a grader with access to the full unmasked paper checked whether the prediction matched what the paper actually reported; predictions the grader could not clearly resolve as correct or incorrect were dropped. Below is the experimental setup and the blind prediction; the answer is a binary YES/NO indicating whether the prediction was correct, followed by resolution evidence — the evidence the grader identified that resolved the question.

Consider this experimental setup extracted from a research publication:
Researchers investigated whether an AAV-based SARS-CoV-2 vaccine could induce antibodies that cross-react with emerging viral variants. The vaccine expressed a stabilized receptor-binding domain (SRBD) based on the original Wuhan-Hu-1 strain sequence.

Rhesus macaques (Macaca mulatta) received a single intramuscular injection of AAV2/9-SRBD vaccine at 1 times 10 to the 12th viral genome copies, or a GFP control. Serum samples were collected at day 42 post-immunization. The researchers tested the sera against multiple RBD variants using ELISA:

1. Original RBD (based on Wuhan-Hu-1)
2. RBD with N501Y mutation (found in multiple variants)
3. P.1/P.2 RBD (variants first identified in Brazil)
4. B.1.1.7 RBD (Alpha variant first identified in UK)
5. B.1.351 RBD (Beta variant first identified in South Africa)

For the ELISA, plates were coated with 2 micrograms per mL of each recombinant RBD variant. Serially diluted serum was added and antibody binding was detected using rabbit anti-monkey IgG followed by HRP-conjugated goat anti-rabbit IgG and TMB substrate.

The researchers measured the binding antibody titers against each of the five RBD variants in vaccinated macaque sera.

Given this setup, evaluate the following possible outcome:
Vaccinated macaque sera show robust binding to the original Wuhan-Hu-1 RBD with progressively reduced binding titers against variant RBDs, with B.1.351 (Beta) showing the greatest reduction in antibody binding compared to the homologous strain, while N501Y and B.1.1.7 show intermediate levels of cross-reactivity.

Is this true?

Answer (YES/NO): NO